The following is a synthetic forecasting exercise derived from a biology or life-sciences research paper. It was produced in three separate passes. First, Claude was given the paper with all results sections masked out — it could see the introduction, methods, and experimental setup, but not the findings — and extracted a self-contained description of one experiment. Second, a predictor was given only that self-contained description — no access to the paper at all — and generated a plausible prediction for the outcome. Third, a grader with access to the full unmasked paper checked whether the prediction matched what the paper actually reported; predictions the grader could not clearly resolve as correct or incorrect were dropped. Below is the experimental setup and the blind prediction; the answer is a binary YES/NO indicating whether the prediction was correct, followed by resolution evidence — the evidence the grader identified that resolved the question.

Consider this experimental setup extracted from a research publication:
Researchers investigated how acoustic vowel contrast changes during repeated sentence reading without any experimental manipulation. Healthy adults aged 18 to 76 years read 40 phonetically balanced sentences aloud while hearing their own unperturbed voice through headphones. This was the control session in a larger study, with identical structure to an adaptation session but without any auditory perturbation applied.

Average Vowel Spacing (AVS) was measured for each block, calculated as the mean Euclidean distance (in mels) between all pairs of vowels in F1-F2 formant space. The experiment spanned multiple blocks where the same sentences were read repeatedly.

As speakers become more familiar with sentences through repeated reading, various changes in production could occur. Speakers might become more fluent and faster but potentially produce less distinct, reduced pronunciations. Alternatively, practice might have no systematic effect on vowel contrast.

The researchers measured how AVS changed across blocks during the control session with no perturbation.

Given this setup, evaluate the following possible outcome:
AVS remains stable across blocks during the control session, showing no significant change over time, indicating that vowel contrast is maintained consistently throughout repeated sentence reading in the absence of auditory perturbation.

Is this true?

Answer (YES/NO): NO